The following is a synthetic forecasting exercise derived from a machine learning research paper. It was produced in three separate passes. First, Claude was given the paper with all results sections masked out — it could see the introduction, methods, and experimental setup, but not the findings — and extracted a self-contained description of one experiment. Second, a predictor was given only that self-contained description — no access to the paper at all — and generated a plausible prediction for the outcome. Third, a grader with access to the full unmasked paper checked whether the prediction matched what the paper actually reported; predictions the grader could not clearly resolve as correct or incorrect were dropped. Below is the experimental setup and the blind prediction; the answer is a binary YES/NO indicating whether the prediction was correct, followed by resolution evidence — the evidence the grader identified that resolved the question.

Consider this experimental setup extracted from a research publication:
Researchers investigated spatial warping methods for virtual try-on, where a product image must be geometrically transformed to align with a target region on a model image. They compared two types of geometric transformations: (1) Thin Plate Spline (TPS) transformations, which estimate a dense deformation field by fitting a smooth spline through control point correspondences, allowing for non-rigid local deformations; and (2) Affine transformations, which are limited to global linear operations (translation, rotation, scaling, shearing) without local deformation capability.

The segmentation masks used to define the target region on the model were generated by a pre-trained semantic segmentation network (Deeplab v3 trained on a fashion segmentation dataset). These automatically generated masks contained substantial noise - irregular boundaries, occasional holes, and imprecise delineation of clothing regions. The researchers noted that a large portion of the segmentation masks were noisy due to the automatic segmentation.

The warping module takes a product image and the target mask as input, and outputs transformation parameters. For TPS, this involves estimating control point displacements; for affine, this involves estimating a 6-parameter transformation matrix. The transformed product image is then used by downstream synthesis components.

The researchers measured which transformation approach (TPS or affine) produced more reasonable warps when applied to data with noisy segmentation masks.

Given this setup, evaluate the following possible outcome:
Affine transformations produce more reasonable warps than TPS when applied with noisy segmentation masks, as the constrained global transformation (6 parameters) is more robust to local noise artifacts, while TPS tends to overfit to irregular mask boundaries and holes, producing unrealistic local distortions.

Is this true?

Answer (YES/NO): YES